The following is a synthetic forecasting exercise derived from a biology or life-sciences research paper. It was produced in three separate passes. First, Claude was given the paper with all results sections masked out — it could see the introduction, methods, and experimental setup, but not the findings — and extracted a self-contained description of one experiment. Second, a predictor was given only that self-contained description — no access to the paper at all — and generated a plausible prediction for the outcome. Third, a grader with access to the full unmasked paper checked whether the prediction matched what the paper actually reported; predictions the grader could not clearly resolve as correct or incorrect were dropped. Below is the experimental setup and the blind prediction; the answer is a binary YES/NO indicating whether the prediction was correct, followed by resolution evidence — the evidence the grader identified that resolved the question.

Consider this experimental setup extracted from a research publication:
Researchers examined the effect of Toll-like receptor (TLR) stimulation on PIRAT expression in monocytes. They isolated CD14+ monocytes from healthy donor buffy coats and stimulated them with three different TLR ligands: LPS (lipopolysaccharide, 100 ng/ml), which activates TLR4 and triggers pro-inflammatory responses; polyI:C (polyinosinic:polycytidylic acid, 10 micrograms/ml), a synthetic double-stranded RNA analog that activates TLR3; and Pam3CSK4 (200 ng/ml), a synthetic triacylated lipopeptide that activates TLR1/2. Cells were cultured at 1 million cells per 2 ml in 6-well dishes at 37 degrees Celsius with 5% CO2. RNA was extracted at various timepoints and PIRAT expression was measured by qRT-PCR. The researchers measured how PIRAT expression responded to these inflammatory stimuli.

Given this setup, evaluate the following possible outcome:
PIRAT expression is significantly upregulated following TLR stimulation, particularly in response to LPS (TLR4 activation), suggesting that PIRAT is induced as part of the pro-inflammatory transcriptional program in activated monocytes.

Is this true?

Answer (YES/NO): NO